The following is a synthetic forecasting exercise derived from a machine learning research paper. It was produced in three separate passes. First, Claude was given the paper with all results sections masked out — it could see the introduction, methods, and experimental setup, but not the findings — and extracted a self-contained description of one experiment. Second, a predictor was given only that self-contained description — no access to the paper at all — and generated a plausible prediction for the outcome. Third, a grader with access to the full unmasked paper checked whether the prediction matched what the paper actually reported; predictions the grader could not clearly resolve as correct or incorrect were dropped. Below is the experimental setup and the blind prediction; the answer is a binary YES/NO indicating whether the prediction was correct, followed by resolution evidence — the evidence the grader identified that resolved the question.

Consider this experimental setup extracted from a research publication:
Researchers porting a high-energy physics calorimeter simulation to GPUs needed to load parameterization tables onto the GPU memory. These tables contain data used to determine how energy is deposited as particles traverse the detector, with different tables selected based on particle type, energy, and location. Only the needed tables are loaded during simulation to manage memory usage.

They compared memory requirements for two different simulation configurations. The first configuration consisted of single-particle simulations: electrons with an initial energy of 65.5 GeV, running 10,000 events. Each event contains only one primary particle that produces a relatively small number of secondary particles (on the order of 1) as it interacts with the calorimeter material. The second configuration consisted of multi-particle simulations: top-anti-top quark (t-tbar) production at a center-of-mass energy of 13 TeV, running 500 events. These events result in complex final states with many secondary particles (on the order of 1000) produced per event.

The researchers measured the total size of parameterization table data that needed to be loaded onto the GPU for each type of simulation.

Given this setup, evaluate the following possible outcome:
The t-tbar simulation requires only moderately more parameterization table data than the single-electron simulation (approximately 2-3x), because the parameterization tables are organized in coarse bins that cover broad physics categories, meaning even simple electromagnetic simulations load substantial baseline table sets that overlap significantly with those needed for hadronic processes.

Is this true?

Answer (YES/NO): NO